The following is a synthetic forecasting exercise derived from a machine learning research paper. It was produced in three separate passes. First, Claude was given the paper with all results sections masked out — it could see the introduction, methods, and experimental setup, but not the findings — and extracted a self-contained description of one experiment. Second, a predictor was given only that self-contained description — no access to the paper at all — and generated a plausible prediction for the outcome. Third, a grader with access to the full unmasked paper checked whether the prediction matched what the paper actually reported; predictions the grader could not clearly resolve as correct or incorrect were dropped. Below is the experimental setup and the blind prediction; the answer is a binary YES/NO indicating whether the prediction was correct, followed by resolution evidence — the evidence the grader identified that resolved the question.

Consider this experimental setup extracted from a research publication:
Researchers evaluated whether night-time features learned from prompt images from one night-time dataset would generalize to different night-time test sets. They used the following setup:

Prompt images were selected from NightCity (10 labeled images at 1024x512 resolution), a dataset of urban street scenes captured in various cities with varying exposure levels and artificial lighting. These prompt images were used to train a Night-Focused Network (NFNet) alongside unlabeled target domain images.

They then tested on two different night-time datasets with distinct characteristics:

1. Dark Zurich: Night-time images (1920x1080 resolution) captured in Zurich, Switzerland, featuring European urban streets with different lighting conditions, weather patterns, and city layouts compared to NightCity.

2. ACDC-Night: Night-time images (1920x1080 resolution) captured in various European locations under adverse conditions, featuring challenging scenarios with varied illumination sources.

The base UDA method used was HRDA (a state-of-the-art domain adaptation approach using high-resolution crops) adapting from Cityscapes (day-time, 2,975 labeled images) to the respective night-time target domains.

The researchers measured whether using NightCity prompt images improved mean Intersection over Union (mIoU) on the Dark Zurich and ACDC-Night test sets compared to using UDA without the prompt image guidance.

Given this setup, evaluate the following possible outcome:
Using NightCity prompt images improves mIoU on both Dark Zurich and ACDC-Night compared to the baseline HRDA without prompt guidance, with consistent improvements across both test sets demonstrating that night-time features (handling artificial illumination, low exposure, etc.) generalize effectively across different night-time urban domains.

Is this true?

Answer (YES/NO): YES